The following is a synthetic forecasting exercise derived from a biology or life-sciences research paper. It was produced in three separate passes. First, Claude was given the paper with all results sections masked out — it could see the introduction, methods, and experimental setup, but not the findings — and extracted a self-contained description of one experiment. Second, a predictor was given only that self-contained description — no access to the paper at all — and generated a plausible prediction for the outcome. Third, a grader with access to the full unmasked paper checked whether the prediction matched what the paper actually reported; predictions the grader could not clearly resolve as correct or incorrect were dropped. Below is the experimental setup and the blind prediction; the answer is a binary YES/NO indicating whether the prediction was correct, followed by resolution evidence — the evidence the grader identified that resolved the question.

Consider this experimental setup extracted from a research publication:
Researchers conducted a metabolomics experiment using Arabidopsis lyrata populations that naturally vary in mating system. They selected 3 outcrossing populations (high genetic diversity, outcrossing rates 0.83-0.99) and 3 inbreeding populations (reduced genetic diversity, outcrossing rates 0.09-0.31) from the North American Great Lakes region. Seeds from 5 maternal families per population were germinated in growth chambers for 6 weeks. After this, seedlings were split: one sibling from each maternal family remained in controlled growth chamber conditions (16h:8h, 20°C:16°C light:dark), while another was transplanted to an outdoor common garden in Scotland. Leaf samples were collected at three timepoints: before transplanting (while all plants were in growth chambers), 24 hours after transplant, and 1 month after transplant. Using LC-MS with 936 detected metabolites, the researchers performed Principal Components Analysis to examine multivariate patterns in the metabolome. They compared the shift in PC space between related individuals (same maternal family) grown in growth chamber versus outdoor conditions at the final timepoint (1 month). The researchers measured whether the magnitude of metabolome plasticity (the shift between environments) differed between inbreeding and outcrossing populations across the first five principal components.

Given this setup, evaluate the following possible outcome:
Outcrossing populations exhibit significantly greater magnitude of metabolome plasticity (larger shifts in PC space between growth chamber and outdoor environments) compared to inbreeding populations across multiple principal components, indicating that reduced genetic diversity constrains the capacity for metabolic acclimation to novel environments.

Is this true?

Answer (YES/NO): NO